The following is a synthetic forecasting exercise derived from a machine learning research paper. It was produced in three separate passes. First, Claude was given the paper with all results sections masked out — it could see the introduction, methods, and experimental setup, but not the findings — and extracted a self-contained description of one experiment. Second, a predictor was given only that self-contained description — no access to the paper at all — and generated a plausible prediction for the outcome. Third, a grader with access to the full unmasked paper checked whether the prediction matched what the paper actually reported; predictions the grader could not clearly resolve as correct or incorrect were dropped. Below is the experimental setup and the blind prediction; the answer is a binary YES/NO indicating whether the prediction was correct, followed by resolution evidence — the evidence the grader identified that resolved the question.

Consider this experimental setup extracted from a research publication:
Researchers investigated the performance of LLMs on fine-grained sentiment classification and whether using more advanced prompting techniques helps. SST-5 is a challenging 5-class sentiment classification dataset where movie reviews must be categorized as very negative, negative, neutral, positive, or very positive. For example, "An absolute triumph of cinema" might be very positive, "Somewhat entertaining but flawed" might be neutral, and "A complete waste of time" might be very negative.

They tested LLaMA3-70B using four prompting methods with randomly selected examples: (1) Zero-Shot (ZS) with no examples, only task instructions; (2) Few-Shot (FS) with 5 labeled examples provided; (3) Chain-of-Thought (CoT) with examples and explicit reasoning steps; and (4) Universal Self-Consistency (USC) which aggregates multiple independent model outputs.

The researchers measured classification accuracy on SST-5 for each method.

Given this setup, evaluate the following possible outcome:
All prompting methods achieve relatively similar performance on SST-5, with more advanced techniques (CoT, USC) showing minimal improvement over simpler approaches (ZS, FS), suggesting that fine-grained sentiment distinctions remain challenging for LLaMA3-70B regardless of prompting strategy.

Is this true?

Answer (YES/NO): NO